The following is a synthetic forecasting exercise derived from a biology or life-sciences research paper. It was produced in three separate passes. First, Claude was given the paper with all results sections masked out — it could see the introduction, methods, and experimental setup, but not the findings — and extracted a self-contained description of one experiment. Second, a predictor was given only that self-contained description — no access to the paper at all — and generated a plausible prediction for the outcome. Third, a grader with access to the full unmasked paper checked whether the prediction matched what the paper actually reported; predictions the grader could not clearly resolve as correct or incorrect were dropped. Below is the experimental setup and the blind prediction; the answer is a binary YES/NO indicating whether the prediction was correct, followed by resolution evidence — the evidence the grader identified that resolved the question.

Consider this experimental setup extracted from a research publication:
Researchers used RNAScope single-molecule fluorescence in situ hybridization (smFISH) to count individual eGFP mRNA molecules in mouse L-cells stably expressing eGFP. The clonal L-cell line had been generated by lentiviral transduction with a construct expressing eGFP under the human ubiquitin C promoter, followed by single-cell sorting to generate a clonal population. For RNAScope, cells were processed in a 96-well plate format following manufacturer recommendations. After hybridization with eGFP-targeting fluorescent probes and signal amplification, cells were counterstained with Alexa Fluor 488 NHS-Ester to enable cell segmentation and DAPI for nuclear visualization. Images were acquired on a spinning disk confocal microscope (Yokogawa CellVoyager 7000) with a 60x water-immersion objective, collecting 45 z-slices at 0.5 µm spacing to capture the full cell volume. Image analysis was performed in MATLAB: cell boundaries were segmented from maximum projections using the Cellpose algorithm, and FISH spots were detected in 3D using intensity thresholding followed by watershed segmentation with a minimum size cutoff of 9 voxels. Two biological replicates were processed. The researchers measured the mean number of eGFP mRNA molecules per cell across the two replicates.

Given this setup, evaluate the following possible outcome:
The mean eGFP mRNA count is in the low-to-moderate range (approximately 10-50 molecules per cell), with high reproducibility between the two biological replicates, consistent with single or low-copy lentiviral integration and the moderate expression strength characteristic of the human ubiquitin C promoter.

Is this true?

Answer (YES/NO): NO